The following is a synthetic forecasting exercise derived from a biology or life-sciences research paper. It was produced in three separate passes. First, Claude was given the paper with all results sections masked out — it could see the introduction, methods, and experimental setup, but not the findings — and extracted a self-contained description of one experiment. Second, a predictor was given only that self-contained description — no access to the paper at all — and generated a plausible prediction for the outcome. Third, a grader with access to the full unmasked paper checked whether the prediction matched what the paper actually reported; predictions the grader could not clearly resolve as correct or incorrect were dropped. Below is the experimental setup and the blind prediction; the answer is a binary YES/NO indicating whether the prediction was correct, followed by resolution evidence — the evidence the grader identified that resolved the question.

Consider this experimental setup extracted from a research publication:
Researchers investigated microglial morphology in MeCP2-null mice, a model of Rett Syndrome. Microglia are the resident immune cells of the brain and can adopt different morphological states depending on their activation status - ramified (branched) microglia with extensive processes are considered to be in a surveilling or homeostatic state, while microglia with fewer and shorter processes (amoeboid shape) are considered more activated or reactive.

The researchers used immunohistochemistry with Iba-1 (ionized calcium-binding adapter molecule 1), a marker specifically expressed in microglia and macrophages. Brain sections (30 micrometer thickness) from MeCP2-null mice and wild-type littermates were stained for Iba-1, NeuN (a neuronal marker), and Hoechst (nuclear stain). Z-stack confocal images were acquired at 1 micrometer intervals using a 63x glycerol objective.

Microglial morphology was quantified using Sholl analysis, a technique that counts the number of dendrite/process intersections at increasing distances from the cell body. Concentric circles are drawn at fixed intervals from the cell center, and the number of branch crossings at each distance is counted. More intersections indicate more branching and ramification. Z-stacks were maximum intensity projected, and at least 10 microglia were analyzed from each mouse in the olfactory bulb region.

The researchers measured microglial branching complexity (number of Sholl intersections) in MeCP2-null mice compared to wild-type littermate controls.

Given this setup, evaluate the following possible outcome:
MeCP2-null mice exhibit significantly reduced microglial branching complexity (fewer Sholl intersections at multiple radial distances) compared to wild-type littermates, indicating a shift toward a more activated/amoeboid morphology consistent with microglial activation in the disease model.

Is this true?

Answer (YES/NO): YES